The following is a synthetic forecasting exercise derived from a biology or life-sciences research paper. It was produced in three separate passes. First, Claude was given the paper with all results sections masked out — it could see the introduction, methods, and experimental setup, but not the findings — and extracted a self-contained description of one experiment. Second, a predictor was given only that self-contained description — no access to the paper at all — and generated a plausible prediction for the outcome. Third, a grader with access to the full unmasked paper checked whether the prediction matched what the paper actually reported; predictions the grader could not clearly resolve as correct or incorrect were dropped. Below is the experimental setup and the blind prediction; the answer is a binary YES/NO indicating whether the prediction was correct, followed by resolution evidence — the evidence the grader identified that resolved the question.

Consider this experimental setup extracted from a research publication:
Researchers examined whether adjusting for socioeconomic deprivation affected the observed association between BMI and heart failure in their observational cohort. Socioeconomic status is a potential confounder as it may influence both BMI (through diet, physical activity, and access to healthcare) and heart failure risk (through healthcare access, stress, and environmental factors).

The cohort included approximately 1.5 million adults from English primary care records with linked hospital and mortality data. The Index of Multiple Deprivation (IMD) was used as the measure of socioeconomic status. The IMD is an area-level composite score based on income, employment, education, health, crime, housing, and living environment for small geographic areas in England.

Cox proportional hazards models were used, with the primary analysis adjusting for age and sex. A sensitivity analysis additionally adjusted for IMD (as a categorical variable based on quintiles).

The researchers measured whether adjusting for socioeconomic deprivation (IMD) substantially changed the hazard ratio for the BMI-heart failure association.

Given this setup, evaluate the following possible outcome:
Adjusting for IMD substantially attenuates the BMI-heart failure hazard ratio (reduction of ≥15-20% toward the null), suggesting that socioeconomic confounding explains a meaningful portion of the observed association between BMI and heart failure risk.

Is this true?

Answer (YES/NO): NO